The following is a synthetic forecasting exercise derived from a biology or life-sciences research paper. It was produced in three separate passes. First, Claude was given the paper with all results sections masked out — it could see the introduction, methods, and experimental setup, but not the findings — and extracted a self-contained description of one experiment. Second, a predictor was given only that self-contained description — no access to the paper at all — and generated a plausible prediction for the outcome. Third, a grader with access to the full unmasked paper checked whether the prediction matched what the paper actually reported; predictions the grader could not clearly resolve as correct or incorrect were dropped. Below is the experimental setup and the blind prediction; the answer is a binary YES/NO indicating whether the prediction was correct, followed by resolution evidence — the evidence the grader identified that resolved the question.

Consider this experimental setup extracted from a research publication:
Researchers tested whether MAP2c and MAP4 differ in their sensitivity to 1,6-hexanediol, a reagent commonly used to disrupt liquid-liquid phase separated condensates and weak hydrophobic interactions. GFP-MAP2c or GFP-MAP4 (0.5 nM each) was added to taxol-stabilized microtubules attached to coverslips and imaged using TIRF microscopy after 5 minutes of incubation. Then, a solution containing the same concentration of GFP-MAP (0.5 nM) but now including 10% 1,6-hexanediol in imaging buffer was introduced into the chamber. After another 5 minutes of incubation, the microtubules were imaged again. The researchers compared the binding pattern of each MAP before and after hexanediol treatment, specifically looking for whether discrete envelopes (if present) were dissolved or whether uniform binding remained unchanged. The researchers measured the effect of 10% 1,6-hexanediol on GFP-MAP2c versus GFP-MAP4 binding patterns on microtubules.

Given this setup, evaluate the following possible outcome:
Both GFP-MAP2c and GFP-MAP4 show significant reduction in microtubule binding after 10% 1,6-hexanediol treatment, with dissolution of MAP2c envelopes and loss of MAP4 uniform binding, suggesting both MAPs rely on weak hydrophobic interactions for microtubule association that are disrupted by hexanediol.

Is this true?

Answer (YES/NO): NO